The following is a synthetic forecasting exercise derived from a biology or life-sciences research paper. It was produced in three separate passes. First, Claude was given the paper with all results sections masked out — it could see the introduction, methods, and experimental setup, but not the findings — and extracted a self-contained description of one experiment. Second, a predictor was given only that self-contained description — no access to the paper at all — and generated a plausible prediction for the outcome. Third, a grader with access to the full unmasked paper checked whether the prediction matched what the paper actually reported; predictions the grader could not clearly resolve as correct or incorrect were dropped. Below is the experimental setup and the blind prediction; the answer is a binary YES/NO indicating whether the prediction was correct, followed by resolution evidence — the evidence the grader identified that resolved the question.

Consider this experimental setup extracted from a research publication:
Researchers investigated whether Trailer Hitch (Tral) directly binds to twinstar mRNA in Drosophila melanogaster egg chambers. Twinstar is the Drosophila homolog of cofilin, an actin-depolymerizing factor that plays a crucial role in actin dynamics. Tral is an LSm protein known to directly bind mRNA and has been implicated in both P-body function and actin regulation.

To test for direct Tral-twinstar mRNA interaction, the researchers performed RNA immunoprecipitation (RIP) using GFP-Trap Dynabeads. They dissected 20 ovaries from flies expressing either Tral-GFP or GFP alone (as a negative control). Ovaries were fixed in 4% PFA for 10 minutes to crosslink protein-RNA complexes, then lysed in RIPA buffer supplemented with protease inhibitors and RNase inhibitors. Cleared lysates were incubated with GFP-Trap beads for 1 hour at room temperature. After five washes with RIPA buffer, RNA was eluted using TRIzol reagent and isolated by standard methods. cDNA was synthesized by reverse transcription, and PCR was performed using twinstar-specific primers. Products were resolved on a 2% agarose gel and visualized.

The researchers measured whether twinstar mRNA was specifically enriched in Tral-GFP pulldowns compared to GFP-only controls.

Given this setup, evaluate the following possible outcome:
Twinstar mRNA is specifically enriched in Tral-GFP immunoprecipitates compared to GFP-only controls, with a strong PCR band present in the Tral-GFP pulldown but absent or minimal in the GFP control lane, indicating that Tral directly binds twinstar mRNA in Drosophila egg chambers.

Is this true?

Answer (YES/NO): YES